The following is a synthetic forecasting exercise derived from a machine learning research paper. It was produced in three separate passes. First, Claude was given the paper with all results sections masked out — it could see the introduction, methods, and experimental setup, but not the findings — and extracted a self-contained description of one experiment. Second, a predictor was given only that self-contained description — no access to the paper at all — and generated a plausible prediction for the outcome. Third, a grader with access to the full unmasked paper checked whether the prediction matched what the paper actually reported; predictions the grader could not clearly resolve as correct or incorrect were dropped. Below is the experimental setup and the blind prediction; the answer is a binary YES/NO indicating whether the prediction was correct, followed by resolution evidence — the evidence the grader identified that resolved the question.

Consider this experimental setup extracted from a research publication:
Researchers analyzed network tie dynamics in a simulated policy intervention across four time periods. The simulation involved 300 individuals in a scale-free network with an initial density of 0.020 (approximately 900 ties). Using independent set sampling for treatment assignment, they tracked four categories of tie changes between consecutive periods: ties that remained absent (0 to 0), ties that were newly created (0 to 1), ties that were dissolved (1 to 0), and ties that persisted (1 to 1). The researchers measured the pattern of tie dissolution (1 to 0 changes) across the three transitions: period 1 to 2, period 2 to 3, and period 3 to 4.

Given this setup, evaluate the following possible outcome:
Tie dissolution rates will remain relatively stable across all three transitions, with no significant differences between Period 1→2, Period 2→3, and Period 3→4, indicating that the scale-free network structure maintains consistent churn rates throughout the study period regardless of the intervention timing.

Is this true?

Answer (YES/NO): NO